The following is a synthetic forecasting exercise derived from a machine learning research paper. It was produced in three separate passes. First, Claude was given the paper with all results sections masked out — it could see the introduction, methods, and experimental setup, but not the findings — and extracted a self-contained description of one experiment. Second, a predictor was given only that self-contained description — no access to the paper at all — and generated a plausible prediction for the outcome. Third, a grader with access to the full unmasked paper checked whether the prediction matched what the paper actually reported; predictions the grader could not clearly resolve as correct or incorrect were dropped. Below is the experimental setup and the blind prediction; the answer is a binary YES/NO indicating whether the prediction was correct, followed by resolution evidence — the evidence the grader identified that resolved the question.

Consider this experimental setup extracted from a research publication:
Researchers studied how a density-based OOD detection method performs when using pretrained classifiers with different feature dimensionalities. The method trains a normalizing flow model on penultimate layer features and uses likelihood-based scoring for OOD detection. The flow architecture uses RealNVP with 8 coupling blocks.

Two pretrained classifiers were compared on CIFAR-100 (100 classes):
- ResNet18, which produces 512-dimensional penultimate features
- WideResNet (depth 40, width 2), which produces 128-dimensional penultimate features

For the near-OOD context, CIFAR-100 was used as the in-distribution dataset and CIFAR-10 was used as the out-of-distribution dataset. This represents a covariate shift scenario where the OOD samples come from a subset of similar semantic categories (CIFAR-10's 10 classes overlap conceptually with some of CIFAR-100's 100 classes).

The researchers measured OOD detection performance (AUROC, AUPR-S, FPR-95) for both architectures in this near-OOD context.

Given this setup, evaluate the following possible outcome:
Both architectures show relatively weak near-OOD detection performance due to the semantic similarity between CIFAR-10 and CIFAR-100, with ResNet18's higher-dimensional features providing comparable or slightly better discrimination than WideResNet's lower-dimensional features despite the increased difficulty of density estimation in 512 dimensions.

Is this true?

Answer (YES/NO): NO